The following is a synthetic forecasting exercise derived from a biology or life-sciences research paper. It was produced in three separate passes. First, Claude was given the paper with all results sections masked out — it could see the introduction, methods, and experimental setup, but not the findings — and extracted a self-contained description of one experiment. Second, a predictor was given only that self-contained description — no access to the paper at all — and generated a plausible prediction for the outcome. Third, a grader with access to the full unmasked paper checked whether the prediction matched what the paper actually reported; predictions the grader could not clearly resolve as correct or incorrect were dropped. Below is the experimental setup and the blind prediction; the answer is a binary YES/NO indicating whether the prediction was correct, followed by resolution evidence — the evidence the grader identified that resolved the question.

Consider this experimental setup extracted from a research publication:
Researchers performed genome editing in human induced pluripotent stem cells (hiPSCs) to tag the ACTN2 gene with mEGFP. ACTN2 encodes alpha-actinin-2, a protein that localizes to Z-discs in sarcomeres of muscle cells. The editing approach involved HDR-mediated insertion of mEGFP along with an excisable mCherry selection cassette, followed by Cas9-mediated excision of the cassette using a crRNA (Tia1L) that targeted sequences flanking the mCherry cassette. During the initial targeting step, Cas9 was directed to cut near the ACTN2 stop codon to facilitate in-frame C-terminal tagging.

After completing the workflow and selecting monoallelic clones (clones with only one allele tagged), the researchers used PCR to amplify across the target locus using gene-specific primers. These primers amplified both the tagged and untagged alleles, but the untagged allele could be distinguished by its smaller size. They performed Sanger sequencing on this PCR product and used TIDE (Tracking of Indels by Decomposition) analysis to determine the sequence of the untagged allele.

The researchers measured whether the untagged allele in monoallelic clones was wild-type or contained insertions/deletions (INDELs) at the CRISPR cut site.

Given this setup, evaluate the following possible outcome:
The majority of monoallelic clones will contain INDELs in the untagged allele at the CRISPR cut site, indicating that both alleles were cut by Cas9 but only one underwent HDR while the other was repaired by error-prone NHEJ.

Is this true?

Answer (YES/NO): NO